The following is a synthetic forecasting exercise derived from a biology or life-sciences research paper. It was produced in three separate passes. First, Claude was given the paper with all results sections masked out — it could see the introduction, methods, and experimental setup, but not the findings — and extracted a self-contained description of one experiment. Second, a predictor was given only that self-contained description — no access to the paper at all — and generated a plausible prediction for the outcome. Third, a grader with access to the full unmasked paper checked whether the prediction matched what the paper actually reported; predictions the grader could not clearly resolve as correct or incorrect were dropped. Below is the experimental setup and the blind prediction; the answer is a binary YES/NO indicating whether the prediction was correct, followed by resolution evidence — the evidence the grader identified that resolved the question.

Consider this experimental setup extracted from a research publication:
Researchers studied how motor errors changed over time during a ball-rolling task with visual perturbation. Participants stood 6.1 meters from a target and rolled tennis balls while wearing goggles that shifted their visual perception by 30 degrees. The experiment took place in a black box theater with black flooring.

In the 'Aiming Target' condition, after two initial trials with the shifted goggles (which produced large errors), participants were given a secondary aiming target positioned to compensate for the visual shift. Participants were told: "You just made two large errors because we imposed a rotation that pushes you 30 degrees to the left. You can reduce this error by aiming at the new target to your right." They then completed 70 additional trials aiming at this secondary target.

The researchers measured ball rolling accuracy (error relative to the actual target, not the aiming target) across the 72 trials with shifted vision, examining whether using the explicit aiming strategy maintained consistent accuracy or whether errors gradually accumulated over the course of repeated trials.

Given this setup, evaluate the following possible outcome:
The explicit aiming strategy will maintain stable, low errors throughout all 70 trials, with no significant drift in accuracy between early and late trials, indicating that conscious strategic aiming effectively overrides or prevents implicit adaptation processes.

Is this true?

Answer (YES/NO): NO